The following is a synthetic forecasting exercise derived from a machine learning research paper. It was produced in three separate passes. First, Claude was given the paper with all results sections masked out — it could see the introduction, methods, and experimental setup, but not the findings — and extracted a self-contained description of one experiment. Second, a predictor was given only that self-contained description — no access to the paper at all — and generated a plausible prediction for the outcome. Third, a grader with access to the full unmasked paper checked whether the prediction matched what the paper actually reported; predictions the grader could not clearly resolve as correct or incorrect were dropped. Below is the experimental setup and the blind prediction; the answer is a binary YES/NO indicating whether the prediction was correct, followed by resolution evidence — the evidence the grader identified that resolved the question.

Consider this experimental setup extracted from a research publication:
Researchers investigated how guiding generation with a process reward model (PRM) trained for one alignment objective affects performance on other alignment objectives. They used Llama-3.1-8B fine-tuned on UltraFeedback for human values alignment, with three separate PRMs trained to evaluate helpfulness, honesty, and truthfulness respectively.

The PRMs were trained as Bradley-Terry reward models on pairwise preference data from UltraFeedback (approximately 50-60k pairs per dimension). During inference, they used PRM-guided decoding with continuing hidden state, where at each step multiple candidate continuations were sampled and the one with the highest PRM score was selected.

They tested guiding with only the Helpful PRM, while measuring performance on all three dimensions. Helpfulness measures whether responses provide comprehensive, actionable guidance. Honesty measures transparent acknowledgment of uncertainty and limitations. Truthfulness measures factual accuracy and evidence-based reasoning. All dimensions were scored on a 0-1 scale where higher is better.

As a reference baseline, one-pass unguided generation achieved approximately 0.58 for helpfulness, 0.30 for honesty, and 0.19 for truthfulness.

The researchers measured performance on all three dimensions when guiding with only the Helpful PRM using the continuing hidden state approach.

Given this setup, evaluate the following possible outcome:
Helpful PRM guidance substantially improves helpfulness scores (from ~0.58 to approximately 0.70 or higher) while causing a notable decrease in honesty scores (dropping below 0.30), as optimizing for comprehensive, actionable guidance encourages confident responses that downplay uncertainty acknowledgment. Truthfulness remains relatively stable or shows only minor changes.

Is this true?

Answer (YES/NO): NO